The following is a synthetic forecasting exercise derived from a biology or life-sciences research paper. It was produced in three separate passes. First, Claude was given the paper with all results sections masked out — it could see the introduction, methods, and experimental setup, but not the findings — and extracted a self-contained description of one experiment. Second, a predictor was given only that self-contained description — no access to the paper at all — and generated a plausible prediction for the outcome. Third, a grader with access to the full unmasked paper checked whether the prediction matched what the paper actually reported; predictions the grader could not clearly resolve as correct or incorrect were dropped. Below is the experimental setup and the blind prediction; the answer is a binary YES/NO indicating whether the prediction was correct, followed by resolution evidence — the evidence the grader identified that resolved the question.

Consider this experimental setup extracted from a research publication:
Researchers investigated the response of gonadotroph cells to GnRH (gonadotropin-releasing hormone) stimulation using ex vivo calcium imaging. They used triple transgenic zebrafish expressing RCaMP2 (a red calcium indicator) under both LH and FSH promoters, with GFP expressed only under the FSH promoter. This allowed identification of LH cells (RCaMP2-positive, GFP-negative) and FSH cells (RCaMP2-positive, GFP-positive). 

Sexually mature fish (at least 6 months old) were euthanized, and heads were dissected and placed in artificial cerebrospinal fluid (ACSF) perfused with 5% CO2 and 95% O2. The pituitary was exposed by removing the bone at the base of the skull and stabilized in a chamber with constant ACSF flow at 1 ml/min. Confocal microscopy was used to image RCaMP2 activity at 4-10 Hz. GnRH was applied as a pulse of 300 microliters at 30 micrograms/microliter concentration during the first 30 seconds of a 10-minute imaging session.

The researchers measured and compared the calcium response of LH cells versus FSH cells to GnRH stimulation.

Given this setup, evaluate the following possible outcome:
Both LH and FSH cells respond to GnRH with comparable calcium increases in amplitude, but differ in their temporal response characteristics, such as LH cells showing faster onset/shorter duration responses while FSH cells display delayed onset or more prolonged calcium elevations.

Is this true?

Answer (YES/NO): NO